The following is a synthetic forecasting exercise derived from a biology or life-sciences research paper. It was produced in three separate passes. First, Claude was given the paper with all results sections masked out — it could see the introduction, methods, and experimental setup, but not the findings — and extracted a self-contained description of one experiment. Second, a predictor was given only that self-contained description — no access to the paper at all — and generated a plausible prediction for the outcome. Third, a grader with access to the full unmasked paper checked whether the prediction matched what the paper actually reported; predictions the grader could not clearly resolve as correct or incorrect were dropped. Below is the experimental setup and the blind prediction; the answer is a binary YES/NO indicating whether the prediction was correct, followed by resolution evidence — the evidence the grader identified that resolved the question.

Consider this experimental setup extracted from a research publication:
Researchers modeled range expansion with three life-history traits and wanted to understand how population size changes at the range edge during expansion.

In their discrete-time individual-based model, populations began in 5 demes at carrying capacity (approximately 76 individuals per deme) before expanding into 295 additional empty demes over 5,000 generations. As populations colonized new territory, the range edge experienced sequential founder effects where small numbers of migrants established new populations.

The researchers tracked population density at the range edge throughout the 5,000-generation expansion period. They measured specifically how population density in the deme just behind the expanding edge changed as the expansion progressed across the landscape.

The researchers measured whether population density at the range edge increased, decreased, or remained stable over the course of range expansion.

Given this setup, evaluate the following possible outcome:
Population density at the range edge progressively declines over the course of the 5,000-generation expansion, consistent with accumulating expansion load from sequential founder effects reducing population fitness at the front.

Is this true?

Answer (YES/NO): YES